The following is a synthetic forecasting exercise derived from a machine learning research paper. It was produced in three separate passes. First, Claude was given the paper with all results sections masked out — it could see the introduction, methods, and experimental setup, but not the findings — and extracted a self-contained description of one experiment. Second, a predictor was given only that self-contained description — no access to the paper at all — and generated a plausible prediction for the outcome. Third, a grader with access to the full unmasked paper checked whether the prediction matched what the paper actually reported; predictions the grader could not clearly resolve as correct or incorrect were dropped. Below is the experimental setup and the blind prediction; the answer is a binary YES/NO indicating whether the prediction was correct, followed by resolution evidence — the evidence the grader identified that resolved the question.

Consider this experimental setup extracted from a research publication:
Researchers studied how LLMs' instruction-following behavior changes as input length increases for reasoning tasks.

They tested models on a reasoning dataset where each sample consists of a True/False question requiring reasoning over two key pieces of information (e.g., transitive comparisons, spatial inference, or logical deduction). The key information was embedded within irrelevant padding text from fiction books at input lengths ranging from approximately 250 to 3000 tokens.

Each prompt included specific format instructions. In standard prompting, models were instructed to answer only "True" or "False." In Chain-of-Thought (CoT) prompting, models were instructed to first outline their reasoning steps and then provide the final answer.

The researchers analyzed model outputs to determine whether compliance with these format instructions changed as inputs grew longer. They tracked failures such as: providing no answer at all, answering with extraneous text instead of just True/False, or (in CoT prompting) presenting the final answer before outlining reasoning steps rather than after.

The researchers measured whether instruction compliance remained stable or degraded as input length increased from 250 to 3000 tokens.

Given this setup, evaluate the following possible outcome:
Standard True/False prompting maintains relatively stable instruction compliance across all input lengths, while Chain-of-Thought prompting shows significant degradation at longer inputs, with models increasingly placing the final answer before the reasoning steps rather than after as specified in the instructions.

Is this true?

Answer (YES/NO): NO